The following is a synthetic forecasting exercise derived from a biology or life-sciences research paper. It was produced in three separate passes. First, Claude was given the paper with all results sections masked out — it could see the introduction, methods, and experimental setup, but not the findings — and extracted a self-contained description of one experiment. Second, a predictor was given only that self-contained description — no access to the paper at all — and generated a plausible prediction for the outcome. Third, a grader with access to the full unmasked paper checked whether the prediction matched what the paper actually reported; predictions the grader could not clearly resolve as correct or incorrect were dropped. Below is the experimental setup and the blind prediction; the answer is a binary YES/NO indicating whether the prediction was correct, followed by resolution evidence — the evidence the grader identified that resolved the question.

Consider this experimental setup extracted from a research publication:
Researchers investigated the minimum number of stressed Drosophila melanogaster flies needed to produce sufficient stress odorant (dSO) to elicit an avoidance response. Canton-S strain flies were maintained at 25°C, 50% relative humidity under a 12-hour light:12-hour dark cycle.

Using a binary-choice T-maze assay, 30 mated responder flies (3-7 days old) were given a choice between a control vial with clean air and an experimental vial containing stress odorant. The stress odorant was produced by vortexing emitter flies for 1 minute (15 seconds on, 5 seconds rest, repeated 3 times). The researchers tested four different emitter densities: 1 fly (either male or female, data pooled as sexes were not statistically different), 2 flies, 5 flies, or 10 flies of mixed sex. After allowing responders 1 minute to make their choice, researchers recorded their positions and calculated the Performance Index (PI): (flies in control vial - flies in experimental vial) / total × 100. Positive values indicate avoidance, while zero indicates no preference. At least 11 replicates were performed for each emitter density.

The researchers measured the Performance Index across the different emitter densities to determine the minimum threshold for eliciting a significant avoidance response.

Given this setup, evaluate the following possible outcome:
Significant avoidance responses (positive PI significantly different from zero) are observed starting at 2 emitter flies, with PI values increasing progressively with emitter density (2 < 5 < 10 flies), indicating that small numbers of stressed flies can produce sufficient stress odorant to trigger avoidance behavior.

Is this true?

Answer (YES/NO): NO